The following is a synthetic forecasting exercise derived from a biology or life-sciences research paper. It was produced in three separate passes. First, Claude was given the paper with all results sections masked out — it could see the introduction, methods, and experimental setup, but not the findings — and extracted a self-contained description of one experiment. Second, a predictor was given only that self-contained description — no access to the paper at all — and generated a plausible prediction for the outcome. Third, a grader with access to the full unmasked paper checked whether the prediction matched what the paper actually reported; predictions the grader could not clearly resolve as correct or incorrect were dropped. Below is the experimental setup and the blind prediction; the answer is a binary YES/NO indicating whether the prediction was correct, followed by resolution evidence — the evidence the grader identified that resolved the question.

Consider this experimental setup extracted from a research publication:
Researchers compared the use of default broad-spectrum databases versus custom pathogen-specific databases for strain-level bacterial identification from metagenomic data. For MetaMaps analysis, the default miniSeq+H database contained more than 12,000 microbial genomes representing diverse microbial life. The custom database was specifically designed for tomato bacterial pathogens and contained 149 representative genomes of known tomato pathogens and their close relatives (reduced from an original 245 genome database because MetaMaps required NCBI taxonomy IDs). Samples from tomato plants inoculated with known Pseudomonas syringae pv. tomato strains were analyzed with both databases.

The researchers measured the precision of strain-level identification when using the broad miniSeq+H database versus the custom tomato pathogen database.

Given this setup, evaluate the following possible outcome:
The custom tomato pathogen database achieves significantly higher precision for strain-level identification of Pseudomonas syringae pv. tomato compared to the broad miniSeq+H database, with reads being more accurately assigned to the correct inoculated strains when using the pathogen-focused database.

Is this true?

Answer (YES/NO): YES